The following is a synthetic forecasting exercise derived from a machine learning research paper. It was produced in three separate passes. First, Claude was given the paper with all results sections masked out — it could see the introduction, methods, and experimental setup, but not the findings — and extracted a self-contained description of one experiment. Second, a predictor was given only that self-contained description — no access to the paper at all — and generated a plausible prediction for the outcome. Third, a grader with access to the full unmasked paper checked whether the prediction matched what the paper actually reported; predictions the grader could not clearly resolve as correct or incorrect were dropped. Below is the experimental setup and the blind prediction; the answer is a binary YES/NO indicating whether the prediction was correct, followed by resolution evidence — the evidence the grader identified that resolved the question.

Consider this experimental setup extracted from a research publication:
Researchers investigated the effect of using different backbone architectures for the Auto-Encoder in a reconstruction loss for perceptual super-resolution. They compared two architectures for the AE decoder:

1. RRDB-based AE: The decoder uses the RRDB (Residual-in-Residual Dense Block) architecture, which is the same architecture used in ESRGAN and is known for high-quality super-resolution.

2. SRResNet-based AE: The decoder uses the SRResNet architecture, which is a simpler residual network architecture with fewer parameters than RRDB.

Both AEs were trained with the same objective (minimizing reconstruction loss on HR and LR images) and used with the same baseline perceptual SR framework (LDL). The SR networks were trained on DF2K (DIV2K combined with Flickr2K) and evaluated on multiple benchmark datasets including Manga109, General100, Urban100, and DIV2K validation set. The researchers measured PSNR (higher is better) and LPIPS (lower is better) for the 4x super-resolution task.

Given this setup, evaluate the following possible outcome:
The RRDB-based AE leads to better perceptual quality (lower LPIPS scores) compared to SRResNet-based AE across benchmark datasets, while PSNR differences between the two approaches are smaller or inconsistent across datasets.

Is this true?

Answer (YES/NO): NO